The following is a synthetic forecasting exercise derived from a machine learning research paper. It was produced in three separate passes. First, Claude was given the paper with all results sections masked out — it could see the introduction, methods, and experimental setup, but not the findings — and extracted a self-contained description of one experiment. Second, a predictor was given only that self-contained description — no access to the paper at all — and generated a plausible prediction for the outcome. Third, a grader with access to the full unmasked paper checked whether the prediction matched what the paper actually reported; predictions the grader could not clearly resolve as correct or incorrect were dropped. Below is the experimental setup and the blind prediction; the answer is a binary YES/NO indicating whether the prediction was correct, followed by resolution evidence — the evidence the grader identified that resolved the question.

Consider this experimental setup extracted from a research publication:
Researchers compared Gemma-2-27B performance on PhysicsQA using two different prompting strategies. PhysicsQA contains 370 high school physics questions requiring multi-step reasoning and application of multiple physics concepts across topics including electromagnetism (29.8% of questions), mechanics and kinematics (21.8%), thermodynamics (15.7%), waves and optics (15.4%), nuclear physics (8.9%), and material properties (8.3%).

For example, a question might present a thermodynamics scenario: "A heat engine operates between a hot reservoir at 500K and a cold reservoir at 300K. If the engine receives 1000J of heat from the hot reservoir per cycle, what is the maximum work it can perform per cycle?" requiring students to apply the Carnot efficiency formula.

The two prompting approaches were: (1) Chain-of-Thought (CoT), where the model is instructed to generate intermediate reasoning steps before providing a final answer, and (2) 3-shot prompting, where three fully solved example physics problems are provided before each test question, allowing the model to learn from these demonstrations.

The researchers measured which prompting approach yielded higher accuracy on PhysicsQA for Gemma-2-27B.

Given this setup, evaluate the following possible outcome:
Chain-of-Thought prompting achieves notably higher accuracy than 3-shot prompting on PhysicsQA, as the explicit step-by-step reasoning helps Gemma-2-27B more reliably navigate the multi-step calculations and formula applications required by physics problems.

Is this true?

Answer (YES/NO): NO